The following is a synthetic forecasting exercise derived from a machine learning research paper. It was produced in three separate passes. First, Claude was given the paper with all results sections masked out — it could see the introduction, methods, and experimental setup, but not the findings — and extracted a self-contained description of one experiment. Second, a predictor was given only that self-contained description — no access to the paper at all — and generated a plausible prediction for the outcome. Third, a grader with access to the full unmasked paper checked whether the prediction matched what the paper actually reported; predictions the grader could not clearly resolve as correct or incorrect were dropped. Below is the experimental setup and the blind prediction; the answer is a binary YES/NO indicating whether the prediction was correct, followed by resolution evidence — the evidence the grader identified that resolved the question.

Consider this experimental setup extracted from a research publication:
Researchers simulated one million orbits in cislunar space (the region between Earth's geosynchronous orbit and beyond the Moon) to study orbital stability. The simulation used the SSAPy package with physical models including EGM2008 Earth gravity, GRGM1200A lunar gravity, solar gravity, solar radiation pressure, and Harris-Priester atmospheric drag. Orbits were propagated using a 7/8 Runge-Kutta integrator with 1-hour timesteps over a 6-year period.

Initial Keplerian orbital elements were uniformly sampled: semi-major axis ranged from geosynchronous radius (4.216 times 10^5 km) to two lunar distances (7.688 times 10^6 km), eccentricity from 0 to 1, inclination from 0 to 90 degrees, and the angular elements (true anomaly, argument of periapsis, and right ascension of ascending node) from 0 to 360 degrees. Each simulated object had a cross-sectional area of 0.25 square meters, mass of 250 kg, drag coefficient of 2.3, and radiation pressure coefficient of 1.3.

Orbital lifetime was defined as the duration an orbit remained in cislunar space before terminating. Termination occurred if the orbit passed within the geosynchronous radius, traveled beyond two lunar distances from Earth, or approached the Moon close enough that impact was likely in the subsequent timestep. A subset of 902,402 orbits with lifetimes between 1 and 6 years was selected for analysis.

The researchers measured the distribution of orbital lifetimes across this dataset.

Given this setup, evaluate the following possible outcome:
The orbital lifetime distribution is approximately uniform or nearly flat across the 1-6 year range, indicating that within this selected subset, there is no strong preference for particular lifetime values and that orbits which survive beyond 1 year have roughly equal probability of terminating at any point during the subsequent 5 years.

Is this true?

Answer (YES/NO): NO